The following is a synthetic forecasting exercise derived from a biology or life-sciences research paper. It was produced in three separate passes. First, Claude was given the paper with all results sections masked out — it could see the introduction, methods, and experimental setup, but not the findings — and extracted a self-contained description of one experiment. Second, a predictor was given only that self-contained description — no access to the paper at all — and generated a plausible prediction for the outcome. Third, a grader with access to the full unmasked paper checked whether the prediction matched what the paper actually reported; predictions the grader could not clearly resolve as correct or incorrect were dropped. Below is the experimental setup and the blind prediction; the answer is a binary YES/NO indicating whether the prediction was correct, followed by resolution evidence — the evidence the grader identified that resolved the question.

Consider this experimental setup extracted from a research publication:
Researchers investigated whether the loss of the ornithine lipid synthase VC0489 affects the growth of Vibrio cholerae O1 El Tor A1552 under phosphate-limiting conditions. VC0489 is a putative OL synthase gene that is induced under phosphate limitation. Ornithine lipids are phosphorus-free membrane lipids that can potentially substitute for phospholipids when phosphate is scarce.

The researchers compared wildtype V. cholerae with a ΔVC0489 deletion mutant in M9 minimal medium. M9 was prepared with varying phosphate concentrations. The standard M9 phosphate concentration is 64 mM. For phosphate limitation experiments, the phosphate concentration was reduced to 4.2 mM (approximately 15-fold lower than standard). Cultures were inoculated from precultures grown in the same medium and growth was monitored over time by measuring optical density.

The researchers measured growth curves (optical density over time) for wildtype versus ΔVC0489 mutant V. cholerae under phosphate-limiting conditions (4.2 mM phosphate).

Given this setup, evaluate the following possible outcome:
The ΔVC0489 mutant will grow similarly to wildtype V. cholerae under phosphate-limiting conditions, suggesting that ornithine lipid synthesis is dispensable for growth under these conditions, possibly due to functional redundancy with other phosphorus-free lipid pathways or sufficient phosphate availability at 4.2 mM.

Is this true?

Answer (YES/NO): NO